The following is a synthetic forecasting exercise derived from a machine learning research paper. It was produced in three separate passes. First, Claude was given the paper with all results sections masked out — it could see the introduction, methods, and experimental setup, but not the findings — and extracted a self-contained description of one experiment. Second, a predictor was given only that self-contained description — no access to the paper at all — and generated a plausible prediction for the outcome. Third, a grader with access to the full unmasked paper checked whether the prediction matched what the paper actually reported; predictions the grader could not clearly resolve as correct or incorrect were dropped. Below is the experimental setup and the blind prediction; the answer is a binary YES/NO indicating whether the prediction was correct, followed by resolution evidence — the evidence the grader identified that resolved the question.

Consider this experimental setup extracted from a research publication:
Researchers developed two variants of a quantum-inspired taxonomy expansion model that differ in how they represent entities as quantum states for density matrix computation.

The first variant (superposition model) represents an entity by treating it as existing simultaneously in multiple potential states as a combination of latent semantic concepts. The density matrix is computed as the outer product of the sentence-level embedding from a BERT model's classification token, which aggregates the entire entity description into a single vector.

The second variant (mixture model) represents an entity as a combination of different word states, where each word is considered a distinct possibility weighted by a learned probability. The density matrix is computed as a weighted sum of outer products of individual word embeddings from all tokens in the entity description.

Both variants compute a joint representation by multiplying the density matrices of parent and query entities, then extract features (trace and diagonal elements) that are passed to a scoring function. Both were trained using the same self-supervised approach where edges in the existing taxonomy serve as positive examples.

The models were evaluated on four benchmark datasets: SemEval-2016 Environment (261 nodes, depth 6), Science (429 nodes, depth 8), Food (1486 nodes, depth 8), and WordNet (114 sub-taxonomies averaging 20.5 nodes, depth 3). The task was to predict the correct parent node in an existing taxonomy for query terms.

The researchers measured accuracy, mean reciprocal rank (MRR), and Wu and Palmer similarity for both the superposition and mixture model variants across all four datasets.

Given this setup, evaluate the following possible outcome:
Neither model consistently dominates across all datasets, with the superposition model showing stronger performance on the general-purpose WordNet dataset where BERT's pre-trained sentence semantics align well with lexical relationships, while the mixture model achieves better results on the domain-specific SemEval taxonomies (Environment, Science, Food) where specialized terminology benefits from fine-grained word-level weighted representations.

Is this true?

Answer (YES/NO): NO